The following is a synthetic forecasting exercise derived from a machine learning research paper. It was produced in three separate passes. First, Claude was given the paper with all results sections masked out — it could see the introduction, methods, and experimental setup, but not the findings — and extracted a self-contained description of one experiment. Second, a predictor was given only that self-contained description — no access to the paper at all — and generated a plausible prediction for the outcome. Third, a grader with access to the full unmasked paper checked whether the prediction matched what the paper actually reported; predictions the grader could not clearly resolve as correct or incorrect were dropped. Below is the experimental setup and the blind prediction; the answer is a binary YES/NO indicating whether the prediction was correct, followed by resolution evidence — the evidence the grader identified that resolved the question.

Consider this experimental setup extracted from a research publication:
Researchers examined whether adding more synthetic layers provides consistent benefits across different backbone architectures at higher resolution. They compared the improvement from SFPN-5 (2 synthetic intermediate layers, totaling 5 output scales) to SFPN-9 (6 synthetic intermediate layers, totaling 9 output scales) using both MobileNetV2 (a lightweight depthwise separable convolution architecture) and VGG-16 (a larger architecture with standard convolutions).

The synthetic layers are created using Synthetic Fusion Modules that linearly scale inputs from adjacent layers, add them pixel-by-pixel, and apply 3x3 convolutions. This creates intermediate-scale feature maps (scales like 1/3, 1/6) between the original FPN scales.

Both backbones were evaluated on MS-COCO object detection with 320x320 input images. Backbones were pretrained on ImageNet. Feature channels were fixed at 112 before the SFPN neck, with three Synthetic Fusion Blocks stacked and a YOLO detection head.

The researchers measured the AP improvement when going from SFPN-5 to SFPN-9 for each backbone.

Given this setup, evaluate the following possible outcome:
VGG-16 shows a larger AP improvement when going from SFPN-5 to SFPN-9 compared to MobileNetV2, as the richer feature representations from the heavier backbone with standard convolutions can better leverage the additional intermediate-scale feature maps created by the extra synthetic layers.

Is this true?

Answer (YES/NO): YES